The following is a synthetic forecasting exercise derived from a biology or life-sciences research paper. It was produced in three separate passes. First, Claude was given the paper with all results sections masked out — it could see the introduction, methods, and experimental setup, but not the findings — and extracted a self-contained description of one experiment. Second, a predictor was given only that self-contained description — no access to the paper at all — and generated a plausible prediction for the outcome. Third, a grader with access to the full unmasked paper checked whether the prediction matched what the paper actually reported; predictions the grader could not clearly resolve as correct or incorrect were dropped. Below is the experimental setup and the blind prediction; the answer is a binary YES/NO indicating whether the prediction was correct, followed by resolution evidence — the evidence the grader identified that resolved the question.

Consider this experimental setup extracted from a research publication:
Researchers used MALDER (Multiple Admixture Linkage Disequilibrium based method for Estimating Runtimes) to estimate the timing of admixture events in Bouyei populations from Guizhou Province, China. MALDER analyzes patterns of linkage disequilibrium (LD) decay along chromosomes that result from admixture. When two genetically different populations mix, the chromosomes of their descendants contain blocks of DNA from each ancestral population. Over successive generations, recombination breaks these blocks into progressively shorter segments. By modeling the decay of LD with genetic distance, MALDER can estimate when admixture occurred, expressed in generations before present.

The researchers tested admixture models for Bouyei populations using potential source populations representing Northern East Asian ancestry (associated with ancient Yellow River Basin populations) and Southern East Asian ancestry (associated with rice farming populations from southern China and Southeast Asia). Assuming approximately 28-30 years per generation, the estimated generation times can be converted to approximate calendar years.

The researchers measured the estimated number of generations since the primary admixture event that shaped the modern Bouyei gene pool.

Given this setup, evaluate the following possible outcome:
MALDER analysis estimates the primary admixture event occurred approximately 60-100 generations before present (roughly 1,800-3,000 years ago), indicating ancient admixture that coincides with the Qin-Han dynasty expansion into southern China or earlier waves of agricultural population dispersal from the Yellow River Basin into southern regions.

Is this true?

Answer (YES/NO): NO